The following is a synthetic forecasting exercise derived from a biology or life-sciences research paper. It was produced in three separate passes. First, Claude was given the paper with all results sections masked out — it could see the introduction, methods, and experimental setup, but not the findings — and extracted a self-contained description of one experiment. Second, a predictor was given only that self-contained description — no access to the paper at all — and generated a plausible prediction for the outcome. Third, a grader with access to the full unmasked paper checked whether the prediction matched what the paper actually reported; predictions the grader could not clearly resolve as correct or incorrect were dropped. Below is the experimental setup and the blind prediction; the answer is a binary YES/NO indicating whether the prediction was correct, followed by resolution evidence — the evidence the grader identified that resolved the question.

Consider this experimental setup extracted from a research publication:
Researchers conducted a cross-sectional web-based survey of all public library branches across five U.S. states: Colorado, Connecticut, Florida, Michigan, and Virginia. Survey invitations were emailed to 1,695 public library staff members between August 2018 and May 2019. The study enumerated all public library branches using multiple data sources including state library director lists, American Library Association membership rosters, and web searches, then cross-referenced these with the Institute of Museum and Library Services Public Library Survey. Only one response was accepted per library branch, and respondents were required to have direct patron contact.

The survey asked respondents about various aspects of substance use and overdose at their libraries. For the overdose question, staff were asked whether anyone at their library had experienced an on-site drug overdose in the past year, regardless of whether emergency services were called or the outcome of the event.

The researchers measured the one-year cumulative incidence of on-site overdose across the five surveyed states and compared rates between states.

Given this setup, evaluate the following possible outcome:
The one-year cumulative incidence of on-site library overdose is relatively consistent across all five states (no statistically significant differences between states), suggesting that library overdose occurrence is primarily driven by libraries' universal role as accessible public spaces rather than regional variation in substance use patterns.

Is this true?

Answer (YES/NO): NO